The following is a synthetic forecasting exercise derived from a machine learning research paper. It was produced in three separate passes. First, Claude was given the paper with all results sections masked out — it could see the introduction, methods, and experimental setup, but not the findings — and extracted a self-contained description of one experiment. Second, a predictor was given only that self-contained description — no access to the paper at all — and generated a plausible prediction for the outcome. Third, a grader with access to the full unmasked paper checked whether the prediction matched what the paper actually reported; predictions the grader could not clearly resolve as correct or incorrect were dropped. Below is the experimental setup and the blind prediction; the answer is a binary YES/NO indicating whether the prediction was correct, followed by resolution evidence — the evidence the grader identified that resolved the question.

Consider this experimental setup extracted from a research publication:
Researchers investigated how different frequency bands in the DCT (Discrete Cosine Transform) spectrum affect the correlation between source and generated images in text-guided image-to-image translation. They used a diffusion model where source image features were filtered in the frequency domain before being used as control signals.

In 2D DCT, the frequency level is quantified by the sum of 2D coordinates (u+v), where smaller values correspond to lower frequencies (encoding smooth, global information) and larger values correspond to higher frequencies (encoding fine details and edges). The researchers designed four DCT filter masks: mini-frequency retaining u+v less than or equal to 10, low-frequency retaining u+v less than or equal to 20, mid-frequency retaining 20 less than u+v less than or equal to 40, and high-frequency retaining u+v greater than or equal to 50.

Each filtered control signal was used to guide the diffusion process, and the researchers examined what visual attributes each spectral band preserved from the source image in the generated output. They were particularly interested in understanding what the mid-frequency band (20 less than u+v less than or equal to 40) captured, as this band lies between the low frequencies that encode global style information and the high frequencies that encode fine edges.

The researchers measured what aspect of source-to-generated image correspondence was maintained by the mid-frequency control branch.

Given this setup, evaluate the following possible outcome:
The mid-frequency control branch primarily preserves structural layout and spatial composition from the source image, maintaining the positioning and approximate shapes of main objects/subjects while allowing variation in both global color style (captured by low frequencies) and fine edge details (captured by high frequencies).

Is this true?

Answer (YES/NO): YES